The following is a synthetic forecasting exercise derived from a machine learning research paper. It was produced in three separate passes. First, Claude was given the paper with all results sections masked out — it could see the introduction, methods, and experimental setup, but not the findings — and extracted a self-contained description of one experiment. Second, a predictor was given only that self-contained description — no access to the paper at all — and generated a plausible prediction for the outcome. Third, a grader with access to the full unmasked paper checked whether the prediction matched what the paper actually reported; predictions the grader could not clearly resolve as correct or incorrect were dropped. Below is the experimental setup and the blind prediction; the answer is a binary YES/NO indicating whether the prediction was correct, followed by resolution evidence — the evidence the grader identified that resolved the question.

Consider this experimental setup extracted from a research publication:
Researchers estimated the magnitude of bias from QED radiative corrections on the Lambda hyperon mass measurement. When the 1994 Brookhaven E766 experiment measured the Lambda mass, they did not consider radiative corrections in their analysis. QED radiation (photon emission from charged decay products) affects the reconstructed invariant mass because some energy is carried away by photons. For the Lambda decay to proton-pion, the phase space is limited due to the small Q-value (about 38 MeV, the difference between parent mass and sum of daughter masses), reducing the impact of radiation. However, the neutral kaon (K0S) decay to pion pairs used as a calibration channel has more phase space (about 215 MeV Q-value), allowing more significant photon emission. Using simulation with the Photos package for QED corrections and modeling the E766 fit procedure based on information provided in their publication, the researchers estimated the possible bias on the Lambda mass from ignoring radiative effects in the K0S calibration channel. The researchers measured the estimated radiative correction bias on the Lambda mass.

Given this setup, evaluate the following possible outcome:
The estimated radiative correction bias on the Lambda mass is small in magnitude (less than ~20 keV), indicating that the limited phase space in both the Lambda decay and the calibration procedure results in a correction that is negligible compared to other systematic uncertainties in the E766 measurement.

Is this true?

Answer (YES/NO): NO